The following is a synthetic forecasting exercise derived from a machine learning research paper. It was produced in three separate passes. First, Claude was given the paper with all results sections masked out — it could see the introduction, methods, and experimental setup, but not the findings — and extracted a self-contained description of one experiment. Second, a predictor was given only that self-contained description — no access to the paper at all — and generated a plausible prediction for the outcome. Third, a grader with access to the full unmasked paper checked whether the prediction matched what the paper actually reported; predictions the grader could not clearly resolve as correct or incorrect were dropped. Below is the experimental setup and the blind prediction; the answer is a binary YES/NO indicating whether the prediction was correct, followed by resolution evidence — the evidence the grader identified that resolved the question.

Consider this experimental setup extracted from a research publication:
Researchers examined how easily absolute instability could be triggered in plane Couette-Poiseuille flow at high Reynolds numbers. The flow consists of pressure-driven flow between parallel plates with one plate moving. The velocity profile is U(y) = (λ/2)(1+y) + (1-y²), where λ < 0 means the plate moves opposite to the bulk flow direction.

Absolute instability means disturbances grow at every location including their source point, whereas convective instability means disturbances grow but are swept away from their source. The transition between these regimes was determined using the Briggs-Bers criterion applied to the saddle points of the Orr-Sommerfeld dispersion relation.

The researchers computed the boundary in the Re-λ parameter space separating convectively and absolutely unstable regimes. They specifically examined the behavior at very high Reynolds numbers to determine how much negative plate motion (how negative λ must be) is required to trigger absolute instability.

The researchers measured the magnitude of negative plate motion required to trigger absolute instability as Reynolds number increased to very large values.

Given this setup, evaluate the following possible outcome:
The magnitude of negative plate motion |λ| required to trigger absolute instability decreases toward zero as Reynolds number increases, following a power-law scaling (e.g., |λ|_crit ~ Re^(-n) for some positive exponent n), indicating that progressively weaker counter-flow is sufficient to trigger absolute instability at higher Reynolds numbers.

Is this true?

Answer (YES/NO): NO